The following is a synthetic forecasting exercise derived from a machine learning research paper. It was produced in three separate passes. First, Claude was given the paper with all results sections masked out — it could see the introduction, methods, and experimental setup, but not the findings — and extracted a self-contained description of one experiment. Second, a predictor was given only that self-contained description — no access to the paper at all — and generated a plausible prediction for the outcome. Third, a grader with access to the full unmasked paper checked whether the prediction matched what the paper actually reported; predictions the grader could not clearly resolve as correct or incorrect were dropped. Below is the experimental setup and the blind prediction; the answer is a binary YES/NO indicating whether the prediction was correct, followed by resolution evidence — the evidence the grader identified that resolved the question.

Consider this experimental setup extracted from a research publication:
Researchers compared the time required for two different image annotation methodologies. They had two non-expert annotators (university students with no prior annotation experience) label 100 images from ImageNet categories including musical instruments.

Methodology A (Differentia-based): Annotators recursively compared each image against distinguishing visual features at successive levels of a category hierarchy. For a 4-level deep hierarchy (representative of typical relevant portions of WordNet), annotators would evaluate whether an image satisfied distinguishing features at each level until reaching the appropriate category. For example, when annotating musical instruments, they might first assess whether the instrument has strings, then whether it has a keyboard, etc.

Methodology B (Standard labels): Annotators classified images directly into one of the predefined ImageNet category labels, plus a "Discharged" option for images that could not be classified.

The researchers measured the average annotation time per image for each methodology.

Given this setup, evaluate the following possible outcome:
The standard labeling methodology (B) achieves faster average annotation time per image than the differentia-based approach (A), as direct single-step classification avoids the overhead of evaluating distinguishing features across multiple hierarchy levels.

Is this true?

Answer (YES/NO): YES